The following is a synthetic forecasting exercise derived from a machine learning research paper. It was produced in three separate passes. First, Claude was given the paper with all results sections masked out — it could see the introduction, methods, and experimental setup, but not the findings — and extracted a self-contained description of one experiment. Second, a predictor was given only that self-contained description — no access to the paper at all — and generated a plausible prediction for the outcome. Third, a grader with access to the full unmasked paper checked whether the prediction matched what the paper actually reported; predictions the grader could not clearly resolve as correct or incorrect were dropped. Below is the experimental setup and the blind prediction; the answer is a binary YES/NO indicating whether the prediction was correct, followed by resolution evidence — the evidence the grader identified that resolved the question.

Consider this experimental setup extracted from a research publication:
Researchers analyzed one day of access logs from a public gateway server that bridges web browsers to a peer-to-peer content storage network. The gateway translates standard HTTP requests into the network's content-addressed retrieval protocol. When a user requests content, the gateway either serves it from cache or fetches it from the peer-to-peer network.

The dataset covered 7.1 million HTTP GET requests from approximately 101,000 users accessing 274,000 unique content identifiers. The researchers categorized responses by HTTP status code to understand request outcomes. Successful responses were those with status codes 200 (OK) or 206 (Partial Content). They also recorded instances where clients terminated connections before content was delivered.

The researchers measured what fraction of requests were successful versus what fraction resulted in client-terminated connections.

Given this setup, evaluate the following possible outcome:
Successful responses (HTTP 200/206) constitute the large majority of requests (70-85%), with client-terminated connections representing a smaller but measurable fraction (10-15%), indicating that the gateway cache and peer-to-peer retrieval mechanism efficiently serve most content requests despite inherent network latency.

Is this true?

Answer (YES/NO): NO